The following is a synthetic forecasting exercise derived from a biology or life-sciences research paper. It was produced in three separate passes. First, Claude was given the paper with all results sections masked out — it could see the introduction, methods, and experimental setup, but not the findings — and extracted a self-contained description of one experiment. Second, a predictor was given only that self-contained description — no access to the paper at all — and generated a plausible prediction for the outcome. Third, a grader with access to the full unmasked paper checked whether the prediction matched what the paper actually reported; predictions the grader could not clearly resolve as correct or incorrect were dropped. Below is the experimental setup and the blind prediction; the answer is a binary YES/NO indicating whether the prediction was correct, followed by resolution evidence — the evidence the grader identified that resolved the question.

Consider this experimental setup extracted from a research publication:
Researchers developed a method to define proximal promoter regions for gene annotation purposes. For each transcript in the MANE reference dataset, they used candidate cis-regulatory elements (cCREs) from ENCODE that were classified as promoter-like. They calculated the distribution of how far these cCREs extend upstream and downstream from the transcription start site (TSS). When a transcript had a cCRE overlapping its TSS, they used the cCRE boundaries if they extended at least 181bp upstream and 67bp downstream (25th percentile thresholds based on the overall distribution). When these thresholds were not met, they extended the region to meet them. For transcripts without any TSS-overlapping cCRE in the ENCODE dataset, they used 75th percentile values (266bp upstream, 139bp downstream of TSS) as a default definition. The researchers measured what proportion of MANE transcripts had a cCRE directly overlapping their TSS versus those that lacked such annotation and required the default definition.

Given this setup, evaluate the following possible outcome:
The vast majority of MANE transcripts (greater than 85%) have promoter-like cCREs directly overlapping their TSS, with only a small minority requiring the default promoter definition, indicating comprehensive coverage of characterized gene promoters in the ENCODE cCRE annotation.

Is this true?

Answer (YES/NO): NO